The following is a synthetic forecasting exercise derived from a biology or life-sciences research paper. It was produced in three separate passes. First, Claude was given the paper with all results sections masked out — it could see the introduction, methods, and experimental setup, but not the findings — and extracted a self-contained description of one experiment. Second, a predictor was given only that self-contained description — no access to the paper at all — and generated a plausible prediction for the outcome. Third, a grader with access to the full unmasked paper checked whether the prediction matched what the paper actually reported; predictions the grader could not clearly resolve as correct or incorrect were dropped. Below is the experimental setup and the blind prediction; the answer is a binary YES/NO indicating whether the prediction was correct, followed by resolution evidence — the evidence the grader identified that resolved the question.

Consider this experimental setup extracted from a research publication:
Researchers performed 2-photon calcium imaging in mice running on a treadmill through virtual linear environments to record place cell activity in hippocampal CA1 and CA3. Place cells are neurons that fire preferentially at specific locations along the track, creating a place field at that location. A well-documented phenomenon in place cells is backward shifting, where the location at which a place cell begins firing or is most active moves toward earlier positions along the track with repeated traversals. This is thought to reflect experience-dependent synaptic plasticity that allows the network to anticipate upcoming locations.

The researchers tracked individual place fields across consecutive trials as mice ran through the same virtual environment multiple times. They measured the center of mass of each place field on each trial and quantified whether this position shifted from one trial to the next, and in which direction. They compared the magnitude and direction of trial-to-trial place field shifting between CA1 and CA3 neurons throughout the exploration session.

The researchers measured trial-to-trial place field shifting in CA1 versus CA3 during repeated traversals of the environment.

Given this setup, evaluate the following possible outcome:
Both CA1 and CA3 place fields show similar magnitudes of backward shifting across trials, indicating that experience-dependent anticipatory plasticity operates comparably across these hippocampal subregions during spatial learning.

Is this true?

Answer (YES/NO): NO